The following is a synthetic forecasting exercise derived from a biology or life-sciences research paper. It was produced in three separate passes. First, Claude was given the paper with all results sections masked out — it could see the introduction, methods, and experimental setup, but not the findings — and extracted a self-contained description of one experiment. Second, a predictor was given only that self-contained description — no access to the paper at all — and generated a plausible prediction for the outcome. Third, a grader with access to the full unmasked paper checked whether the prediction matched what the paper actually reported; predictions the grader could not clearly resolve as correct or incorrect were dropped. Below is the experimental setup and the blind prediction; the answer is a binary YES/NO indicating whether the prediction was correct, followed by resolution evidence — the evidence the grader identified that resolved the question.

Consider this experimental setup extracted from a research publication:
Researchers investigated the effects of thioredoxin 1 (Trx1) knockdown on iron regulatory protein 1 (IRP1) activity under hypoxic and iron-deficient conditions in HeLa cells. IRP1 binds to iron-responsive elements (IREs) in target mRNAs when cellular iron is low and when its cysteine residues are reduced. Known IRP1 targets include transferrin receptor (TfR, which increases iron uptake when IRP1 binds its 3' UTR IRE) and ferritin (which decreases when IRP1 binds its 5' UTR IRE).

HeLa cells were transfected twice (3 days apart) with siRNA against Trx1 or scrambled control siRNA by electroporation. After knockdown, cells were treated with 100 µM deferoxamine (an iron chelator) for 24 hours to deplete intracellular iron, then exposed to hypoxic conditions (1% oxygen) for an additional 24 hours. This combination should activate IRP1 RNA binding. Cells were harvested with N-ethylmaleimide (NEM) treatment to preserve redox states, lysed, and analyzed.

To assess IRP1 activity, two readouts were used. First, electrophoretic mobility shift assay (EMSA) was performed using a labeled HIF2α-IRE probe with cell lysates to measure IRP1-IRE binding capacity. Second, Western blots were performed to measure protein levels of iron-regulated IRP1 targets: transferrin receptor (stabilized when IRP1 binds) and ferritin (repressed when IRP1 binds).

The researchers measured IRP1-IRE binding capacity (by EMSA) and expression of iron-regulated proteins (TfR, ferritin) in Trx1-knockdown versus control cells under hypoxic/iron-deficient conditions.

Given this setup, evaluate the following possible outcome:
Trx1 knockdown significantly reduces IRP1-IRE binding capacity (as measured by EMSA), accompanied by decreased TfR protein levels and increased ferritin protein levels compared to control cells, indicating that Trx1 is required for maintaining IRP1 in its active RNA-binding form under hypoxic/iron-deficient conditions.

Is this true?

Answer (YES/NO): NO